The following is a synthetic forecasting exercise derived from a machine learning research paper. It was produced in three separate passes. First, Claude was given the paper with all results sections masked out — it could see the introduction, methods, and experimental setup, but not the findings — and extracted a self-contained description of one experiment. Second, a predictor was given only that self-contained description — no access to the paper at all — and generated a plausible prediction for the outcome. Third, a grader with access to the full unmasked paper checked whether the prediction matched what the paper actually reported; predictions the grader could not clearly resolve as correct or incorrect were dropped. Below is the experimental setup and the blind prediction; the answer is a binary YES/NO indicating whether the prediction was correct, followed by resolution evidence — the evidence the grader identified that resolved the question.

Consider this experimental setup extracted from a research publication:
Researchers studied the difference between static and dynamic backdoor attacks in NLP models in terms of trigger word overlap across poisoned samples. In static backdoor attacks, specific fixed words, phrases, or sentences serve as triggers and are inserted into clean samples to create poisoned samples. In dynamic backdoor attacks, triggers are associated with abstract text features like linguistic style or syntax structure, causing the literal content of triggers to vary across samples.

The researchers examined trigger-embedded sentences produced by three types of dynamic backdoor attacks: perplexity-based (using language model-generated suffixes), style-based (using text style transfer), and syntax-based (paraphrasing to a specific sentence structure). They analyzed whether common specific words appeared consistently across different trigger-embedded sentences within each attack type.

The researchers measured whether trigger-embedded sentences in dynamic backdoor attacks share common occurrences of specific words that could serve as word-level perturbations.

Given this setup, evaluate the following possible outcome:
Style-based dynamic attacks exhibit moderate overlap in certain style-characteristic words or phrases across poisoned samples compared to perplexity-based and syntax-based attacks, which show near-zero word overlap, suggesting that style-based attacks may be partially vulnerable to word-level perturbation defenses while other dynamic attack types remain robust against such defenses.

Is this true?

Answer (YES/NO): NO